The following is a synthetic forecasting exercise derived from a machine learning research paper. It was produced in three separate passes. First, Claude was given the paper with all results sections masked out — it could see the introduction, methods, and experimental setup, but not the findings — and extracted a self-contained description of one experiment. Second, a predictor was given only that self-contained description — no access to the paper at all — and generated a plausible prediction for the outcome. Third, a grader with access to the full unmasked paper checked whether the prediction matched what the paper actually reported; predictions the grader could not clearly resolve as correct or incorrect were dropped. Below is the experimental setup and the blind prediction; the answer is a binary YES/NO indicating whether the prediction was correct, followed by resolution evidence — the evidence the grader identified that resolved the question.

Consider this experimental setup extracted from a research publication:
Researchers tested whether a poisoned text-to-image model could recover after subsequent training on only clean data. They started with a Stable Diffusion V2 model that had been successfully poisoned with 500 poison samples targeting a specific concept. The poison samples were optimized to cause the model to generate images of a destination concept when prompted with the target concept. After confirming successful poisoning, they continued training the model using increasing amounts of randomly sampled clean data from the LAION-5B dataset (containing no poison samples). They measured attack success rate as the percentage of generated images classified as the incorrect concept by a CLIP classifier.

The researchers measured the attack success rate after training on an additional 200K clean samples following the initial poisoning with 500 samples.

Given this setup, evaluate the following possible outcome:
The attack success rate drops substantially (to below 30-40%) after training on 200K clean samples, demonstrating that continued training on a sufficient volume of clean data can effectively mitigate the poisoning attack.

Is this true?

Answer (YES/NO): NO